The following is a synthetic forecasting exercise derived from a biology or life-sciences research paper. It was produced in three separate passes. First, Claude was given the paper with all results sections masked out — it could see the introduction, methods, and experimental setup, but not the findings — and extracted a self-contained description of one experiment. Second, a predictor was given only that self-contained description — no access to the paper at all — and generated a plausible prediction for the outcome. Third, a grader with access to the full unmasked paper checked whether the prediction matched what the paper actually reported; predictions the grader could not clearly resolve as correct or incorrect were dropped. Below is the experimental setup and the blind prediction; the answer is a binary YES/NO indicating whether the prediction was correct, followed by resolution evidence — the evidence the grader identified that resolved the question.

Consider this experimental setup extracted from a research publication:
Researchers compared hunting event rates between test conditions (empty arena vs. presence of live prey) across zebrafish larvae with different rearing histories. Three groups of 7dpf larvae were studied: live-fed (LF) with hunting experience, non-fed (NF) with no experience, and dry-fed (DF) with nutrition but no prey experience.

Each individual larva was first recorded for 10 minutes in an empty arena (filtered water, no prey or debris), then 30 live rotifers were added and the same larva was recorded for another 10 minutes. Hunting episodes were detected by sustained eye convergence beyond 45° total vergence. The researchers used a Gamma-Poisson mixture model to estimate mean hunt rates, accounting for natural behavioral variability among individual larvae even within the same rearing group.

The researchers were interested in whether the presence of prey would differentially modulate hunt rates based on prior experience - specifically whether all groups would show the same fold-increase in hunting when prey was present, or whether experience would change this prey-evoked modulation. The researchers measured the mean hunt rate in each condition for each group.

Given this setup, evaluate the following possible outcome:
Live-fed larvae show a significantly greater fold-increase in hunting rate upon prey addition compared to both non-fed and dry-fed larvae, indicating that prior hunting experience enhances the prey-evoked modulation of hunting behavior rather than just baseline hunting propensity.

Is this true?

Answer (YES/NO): NO